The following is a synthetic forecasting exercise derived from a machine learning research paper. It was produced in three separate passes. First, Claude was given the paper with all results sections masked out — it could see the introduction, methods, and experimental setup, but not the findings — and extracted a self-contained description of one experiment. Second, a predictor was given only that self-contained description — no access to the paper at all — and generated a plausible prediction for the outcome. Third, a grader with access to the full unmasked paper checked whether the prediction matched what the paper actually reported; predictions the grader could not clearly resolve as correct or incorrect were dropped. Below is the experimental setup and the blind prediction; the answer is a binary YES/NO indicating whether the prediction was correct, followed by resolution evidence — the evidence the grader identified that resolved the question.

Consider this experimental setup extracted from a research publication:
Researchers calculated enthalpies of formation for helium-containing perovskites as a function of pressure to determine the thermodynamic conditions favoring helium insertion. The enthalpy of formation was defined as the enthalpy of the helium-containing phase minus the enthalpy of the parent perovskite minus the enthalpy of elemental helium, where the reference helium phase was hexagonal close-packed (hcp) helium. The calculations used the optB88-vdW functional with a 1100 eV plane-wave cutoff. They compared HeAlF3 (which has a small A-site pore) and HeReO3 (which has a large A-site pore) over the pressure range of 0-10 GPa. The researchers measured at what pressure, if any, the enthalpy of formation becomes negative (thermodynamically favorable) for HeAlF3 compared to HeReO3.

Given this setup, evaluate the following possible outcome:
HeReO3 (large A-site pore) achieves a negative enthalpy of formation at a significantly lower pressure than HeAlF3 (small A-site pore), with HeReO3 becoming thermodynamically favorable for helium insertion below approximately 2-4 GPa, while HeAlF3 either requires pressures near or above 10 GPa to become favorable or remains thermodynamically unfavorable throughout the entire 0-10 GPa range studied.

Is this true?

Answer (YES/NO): YES